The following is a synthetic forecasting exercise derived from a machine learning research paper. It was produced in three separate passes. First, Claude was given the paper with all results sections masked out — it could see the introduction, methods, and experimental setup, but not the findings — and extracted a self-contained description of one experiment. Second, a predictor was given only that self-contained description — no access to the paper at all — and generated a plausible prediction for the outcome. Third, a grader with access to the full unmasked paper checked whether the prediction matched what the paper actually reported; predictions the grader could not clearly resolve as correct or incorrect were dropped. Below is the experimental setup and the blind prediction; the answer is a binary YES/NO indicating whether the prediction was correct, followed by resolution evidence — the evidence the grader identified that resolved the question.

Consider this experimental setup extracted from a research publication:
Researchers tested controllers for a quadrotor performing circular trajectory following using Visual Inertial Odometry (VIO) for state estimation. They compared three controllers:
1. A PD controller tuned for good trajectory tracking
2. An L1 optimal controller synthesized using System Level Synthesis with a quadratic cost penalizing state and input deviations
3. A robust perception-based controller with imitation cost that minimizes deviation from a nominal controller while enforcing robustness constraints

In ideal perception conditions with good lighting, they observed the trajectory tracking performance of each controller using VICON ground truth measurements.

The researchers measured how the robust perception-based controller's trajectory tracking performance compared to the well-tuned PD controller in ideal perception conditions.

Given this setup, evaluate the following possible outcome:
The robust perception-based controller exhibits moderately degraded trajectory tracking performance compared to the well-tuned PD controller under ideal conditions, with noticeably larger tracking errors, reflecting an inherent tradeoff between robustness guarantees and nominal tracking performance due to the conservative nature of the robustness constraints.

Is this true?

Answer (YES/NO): NO